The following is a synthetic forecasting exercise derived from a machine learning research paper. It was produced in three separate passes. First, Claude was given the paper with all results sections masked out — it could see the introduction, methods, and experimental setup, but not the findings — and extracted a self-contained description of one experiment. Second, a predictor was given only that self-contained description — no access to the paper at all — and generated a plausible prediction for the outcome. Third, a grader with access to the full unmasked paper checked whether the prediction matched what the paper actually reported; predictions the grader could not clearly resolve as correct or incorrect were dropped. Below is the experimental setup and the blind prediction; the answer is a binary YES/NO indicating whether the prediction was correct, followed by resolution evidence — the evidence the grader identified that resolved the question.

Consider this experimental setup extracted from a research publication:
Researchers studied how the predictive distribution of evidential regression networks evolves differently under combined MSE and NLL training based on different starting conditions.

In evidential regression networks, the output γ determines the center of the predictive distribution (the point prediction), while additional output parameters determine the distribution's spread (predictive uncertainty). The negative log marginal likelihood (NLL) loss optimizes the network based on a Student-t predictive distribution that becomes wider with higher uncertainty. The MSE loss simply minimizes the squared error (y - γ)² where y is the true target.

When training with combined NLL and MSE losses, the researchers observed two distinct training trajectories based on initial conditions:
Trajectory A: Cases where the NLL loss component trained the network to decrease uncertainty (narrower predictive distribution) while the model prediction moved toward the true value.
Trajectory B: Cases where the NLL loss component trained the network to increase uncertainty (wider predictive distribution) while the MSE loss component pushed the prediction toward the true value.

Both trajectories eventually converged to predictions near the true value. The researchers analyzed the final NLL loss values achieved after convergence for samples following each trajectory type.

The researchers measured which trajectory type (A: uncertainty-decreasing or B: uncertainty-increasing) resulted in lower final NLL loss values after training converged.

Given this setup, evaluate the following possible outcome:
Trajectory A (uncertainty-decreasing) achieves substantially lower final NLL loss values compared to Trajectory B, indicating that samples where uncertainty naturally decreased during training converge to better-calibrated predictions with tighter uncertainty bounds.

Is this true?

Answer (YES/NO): NO